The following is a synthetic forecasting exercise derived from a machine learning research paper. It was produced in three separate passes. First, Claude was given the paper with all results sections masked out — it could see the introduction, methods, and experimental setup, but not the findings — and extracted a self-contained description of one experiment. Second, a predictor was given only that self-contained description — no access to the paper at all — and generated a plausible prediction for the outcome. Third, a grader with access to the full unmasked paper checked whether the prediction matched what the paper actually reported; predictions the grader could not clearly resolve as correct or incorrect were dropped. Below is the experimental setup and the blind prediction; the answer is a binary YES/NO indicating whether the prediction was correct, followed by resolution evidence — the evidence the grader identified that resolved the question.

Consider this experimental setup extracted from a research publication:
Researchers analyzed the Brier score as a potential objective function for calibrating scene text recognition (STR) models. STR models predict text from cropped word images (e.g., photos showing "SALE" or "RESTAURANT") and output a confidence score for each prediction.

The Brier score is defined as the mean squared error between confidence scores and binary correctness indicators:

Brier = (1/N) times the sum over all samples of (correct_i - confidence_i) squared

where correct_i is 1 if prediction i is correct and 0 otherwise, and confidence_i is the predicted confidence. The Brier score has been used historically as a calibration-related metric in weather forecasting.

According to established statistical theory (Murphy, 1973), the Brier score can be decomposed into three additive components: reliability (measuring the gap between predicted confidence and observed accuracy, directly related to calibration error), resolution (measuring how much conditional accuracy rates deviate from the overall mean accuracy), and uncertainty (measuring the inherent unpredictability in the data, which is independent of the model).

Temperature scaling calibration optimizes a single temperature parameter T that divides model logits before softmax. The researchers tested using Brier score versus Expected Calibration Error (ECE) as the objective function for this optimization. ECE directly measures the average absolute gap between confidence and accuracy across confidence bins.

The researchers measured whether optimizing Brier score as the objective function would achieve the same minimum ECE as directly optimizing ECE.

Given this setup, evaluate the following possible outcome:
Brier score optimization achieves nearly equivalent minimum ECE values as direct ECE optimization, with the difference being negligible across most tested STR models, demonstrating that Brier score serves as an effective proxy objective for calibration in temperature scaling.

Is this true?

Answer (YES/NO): NO